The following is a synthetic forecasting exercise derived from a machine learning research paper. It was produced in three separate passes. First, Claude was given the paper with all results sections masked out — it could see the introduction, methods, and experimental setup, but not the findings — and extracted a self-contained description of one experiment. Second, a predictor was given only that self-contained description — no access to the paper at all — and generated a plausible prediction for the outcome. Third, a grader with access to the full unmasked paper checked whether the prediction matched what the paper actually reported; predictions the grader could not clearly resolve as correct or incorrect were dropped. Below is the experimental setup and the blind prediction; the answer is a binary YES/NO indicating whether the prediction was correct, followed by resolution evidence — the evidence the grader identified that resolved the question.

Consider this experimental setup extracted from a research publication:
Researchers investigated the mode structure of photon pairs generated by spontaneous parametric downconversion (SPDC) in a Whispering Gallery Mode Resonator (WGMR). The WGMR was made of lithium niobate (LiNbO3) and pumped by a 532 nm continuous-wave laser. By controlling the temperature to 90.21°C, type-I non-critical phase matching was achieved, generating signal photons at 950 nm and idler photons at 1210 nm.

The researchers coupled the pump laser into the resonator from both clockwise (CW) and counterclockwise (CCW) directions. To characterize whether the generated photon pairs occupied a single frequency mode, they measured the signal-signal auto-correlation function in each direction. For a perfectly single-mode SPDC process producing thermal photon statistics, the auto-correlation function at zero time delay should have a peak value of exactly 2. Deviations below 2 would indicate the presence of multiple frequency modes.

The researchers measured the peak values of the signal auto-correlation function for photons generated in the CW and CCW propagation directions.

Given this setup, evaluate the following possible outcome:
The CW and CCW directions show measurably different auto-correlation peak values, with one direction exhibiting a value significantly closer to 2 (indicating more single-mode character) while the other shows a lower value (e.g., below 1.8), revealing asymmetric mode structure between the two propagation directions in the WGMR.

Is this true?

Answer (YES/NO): NO